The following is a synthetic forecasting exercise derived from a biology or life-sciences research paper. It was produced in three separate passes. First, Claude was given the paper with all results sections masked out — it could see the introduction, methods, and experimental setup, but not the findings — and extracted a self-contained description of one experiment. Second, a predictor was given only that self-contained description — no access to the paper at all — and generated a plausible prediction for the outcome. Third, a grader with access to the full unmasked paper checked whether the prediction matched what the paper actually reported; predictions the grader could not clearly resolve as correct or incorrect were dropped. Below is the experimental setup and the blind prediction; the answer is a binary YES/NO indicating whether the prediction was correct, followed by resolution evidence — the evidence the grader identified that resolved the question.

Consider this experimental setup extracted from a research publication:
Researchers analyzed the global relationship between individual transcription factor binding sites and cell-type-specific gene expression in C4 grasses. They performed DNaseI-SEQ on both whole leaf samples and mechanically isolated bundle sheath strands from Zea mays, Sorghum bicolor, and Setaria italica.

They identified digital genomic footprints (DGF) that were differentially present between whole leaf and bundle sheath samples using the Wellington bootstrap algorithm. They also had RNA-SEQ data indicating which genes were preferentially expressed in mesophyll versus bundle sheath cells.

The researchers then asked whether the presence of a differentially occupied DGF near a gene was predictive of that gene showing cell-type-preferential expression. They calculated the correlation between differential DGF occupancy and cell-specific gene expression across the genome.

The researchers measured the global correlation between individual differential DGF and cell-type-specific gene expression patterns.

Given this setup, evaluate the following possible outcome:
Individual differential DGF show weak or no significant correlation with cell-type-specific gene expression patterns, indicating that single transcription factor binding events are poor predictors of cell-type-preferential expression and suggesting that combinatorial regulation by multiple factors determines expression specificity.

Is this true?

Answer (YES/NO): YES